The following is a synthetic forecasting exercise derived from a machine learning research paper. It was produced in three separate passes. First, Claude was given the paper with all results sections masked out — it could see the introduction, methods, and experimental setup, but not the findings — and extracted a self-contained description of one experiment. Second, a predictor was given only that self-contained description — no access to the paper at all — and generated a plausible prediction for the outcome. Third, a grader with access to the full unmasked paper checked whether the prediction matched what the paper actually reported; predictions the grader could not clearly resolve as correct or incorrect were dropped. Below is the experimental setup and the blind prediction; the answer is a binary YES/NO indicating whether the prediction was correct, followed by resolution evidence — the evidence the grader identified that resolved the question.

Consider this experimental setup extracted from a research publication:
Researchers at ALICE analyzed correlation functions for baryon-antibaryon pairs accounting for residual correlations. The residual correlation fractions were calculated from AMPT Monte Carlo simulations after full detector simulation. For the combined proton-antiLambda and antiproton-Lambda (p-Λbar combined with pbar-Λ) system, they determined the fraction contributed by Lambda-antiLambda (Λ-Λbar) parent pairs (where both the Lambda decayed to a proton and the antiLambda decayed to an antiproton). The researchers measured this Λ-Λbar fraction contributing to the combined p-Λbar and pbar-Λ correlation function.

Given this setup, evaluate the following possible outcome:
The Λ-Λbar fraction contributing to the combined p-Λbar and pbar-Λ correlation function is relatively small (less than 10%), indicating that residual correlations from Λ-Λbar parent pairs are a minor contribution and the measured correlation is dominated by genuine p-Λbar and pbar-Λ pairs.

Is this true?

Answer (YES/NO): YES